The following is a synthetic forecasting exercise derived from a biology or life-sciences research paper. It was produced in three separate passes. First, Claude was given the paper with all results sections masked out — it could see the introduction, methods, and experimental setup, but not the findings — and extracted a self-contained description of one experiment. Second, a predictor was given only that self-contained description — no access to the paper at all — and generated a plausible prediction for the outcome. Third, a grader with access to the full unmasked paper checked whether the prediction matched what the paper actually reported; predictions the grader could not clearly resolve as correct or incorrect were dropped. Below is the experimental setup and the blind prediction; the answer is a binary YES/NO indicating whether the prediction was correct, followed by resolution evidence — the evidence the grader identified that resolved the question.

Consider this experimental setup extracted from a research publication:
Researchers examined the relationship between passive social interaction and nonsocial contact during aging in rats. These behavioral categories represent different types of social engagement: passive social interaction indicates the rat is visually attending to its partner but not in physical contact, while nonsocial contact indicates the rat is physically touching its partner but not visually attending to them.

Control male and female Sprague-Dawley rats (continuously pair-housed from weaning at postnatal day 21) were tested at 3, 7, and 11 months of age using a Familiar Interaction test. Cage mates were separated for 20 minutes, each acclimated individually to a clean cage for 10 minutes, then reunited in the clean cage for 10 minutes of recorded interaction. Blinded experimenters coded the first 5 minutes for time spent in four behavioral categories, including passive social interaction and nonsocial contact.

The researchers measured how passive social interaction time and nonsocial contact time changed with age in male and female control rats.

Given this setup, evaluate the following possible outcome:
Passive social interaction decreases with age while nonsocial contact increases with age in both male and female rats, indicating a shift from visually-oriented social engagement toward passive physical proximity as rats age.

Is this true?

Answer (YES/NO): NO